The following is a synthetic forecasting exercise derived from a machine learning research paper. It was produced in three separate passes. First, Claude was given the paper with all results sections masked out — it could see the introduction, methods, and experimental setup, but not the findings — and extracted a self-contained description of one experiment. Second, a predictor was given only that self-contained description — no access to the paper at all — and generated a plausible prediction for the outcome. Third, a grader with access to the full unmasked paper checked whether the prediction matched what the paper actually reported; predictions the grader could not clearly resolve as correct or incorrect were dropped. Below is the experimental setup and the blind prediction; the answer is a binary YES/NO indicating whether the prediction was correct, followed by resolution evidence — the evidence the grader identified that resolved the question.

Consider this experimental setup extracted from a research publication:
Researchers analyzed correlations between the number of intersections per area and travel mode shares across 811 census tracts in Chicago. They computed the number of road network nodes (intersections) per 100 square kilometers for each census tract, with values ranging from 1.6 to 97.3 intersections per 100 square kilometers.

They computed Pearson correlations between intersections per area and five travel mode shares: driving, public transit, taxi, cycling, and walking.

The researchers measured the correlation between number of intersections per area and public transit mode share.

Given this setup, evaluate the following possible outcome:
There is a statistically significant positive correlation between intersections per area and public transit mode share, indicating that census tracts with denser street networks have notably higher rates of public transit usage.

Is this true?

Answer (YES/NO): YES